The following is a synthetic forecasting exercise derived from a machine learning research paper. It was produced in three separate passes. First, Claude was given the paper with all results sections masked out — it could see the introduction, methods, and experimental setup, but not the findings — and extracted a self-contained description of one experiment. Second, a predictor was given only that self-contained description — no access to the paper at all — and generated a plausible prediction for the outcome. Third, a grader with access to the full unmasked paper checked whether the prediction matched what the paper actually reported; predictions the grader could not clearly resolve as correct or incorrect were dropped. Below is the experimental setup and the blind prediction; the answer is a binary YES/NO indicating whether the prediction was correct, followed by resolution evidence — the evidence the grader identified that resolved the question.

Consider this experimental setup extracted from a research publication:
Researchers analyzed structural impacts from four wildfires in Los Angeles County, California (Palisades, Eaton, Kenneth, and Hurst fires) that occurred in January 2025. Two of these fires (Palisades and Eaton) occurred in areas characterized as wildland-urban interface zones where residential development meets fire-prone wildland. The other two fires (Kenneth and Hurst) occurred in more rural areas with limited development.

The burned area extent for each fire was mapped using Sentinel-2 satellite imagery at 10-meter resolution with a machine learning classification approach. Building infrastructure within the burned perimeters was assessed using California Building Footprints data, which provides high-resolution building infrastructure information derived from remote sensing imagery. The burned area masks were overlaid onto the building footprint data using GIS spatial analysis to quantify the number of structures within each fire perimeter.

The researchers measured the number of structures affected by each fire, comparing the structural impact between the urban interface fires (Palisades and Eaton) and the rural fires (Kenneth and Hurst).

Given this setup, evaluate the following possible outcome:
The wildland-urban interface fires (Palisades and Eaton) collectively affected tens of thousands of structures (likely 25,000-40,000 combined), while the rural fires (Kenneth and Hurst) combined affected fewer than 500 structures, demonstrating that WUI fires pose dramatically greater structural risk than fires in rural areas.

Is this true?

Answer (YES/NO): NO